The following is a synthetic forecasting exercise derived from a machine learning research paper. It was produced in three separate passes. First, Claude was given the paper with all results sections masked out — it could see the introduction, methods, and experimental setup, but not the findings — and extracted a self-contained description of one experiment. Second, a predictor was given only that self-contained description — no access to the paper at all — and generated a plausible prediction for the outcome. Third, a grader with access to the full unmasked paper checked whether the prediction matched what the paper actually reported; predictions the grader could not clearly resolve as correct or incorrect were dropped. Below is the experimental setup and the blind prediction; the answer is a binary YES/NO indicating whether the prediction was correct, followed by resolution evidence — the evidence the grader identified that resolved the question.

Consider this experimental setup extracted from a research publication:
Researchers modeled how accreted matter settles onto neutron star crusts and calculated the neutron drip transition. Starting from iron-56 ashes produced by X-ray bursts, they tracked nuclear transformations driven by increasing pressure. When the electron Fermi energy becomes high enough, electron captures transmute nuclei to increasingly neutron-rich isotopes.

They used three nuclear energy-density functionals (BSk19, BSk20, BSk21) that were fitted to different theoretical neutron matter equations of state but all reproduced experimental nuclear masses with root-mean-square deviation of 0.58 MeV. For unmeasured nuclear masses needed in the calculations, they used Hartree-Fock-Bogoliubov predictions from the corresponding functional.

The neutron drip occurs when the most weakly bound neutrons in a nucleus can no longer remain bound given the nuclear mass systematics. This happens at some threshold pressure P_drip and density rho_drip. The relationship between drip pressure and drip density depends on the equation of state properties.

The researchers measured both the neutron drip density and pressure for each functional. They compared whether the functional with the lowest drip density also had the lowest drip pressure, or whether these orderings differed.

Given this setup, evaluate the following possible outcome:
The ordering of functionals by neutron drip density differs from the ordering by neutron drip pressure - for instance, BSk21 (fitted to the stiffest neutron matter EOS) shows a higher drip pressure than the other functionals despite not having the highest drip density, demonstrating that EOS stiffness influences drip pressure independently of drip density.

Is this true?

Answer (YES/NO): NO